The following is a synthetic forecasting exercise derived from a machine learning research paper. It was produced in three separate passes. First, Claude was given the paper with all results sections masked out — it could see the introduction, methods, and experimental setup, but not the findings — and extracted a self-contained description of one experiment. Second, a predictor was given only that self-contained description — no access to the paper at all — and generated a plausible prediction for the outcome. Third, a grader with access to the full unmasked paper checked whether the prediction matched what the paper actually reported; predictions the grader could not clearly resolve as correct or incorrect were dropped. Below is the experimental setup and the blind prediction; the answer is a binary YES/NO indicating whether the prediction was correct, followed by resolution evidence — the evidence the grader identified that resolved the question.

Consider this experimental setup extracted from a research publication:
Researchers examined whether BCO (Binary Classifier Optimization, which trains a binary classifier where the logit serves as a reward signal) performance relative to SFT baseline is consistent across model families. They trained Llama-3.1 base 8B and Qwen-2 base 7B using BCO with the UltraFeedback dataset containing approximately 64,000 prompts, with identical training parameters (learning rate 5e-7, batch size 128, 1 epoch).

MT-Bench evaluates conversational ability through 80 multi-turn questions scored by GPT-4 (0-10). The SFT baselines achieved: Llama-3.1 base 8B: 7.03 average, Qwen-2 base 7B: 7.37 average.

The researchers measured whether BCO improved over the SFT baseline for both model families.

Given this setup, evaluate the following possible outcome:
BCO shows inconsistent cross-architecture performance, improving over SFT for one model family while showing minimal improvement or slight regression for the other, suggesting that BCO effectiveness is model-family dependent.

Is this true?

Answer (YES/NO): NO